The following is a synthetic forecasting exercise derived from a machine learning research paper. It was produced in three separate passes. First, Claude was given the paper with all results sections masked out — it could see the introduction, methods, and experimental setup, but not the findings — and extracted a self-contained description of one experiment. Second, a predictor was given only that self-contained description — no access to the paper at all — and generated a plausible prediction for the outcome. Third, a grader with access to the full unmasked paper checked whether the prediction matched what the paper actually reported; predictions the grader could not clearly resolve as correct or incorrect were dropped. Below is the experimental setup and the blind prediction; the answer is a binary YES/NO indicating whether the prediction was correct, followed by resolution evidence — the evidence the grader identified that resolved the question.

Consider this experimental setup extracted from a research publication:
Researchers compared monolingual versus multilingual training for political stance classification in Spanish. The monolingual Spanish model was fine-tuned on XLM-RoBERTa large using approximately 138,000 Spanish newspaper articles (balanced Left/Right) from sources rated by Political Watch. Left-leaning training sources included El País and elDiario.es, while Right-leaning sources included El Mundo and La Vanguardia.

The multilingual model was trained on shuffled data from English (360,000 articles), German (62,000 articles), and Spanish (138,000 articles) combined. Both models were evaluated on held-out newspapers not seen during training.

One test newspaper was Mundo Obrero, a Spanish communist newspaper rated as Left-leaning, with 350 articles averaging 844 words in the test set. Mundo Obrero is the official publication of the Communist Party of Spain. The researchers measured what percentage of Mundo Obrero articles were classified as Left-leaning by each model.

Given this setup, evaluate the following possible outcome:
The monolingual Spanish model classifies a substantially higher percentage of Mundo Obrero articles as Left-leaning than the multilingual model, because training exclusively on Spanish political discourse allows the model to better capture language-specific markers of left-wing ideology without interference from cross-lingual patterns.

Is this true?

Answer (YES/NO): NO